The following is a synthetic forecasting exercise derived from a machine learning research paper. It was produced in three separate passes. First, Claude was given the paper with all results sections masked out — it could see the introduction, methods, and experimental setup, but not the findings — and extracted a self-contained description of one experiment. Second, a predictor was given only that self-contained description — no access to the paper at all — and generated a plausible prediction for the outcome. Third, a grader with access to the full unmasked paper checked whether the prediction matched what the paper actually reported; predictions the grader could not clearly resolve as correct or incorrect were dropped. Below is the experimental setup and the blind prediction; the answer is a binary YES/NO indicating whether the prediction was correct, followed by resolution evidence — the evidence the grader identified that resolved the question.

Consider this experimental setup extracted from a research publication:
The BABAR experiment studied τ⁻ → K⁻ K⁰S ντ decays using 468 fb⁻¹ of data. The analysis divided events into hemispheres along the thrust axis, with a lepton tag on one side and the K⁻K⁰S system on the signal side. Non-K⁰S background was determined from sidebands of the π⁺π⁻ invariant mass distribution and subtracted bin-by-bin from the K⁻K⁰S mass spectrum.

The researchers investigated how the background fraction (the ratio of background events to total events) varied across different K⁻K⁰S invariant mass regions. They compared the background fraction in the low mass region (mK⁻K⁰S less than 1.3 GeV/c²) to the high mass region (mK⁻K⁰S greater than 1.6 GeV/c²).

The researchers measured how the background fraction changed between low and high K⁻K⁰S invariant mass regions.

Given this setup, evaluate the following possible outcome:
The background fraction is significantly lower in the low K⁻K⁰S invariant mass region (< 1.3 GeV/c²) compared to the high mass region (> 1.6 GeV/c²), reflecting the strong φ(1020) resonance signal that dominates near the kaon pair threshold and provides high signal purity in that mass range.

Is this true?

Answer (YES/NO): YES